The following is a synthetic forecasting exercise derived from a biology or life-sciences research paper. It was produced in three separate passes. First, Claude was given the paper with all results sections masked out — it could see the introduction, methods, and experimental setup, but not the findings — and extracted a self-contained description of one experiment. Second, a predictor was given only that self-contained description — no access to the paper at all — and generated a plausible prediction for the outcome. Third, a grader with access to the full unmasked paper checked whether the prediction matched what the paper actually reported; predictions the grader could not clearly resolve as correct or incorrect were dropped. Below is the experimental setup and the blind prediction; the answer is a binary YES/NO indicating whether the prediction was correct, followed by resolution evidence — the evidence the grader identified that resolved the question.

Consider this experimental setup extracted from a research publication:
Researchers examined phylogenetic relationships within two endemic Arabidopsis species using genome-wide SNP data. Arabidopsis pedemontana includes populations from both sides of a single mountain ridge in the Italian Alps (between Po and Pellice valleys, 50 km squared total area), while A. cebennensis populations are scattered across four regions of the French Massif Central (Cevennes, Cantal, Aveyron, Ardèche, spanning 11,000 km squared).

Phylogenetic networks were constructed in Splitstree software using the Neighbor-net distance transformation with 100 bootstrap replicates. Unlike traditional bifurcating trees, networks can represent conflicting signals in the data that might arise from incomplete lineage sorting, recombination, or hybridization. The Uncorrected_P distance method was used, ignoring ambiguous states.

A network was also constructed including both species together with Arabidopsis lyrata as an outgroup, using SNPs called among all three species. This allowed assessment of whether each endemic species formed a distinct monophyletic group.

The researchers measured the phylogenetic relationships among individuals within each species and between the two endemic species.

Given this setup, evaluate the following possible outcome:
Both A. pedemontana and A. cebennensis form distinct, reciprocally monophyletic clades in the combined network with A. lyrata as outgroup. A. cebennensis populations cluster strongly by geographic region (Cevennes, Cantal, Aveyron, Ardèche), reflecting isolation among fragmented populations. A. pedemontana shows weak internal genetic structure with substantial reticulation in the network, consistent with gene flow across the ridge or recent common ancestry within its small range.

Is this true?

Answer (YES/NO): YES